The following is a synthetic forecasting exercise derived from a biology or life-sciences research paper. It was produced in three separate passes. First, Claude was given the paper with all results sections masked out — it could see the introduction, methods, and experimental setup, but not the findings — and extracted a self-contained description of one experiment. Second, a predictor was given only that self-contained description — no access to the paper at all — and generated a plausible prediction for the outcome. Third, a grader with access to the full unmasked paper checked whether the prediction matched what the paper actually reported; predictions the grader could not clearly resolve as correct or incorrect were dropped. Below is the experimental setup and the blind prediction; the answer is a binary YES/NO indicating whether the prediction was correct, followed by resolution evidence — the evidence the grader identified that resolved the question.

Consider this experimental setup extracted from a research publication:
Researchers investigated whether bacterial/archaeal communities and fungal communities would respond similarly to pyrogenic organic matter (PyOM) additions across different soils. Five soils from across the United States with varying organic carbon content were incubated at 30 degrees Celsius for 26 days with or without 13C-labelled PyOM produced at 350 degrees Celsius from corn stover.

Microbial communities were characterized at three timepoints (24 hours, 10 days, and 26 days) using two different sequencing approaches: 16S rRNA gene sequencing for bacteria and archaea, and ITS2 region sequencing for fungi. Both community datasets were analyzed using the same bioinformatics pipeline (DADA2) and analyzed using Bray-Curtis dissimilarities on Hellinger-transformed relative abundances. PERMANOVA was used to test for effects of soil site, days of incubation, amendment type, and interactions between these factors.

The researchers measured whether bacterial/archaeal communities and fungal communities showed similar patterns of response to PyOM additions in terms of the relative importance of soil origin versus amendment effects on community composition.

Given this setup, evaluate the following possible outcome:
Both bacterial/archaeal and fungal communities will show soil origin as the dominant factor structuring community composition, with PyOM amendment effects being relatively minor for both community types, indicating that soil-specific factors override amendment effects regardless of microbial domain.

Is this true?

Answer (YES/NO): YES